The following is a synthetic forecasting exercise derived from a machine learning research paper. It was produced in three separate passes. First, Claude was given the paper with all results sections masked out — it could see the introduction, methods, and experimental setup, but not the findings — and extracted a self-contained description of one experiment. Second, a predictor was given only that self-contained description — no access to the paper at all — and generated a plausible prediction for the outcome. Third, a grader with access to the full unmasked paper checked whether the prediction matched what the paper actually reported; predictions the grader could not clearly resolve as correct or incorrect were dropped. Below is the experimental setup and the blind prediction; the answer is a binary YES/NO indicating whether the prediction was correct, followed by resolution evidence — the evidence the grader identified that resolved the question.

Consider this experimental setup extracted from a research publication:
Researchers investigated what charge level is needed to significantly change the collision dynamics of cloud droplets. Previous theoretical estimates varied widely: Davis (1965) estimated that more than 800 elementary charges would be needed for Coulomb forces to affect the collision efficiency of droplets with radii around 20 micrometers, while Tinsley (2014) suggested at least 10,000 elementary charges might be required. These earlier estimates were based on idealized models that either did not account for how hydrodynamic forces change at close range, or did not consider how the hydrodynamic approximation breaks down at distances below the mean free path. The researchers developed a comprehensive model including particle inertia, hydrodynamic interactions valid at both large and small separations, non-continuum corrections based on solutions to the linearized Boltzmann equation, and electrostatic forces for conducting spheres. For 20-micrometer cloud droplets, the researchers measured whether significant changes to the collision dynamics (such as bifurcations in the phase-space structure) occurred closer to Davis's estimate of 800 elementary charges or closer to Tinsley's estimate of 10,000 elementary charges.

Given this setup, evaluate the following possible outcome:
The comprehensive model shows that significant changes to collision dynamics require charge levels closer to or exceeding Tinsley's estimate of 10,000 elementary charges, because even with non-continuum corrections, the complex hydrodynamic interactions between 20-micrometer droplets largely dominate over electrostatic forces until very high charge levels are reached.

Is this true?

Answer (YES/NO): NO